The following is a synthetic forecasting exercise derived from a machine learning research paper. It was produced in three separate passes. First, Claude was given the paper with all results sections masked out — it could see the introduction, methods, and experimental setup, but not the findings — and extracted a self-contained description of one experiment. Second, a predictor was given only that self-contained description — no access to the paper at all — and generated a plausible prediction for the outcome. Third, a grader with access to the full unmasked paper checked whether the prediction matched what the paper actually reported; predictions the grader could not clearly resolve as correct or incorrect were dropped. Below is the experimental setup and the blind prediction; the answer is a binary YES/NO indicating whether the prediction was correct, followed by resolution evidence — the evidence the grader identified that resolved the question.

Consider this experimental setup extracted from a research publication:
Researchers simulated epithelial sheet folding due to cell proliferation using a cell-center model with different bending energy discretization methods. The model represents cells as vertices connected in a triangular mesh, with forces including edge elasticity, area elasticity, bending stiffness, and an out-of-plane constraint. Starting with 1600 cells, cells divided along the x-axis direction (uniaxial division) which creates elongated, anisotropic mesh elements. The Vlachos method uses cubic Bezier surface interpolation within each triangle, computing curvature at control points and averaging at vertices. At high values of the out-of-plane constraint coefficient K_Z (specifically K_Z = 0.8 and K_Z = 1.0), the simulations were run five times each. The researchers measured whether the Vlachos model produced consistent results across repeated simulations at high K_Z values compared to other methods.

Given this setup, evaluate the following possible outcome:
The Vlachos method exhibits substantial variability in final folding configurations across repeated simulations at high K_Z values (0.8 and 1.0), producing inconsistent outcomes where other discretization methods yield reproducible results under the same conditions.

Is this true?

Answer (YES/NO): YES